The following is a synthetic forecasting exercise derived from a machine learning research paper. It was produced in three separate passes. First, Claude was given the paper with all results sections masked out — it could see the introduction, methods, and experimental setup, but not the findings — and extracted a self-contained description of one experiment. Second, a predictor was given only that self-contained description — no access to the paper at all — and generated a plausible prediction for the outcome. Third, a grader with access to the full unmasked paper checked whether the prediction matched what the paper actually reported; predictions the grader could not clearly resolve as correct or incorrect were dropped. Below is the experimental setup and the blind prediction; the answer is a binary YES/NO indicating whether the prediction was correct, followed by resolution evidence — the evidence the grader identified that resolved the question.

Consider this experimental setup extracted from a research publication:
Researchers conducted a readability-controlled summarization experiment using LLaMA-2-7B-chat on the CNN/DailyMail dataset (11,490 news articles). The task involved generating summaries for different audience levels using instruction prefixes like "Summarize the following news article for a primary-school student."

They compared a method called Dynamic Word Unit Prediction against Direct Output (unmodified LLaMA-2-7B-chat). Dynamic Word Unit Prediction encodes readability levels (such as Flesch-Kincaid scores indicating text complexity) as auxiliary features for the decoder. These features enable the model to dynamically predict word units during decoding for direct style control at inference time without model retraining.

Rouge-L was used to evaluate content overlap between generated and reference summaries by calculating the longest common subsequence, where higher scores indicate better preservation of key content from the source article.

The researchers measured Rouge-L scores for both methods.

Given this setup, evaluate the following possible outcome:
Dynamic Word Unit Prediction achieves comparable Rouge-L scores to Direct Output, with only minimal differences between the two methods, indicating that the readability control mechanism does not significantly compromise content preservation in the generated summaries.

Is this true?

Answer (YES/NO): NO